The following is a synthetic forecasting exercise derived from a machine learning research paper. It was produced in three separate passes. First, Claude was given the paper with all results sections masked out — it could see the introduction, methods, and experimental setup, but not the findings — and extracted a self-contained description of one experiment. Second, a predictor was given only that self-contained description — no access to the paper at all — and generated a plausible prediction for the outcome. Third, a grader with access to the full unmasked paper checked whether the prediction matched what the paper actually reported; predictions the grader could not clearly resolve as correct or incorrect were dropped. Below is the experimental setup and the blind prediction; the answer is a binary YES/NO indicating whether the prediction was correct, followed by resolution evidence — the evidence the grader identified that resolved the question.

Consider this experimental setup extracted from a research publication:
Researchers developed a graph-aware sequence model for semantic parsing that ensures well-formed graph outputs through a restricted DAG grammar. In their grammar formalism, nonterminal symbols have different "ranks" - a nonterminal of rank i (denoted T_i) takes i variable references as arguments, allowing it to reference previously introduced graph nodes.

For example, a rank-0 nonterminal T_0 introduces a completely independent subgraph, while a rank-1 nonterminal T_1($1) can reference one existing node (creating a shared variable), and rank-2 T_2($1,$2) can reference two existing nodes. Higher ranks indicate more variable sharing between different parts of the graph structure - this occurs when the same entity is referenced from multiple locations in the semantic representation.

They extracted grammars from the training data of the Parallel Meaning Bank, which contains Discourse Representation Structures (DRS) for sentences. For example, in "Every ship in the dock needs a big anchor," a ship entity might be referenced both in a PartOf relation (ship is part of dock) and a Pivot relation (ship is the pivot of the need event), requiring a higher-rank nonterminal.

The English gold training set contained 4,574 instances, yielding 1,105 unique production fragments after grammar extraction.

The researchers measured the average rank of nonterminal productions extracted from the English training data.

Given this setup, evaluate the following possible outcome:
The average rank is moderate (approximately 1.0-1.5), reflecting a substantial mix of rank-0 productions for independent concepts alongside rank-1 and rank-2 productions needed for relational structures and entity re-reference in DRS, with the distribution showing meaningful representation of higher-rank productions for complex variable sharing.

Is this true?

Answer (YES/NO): NO